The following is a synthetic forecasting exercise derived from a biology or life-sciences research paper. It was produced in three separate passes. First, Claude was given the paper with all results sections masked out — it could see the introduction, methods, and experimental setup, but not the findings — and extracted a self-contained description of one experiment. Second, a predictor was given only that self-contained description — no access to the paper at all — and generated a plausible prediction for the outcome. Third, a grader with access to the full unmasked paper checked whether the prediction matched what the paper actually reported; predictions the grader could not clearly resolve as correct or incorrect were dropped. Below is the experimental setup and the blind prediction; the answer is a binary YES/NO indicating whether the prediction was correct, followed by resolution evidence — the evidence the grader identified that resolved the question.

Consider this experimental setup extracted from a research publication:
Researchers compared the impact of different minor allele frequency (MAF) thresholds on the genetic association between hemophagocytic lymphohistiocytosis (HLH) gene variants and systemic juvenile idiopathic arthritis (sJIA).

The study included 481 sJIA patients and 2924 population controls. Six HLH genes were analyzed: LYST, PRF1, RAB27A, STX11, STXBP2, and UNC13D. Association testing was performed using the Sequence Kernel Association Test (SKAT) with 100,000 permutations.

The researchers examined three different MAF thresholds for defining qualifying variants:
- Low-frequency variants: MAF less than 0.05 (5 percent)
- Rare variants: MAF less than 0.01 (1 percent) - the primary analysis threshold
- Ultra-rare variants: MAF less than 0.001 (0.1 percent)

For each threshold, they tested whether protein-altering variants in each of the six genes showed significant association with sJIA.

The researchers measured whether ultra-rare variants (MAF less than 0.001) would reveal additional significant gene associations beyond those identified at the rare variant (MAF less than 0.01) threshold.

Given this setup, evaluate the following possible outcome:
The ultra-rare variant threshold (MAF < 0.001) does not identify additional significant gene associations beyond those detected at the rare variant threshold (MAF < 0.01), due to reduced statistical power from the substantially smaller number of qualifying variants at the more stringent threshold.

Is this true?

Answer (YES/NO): NO